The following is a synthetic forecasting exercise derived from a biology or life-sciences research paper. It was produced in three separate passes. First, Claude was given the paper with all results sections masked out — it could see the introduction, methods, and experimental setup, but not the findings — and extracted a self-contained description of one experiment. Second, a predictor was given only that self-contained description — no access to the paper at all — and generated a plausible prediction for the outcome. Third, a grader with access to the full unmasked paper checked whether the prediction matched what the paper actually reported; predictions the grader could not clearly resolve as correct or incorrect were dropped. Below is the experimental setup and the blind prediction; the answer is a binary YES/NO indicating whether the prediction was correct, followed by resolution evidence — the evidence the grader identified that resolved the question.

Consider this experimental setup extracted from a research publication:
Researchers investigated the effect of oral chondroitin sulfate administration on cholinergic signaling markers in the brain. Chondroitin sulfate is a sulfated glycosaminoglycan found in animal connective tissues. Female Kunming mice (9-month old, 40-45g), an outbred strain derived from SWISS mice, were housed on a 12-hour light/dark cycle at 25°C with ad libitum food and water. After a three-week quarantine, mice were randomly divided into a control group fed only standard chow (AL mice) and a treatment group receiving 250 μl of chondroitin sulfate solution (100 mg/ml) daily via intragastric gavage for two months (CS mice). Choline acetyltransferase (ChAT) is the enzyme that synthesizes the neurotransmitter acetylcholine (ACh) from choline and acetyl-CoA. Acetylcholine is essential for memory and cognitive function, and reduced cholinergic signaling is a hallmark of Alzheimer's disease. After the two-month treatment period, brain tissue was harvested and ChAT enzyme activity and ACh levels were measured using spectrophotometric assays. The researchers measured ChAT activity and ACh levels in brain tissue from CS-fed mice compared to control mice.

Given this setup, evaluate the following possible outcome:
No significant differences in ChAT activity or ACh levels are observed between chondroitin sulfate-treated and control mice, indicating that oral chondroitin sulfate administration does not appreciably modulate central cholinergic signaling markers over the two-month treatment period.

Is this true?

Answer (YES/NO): NO